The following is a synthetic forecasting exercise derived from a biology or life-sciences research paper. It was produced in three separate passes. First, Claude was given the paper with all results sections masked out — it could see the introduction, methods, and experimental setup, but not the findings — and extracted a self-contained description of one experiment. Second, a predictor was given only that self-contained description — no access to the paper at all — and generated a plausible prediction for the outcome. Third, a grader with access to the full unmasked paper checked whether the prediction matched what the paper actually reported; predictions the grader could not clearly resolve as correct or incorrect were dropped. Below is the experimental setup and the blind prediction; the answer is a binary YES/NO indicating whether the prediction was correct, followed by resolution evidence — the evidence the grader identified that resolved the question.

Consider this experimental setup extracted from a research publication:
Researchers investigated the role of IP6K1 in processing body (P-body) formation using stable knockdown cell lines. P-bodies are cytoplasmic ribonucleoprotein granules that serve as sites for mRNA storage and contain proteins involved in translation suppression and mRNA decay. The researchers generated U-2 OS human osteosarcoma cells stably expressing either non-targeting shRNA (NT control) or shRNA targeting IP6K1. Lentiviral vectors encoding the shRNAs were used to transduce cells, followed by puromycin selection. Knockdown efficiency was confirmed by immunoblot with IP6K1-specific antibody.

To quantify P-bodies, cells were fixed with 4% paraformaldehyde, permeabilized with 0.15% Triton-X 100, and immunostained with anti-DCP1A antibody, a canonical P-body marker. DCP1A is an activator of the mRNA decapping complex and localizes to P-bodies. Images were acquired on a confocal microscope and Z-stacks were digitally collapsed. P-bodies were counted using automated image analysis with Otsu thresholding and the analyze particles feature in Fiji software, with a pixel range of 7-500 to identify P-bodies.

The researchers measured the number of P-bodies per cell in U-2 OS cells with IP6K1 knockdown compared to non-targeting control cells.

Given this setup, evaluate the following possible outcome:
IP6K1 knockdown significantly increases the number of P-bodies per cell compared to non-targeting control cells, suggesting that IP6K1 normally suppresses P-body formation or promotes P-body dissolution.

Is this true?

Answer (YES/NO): NO